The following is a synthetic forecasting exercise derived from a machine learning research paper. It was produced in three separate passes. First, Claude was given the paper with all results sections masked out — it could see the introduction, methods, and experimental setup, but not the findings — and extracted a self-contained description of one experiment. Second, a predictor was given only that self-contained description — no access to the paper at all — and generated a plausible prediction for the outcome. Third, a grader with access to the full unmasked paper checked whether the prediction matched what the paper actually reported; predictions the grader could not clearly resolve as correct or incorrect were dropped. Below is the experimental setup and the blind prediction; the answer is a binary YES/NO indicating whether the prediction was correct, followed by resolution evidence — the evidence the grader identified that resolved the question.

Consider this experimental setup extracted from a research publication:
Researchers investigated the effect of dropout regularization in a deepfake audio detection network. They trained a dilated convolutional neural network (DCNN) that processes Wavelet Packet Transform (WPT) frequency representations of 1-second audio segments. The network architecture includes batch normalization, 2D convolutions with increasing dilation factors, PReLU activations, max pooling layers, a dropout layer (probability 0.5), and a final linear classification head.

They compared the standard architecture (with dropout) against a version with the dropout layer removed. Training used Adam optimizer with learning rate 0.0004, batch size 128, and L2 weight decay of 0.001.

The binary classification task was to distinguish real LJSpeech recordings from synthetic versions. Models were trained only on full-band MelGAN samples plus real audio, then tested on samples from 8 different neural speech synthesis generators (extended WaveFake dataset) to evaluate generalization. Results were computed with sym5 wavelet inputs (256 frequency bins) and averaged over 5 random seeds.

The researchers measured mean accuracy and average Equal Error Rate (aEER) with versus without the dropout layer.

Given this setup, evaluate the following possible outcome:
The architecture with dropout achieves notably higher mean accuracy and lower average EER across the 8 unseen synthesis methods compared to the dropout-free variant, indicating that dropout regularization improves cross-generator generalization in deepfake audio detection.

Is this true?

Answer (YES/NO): NO